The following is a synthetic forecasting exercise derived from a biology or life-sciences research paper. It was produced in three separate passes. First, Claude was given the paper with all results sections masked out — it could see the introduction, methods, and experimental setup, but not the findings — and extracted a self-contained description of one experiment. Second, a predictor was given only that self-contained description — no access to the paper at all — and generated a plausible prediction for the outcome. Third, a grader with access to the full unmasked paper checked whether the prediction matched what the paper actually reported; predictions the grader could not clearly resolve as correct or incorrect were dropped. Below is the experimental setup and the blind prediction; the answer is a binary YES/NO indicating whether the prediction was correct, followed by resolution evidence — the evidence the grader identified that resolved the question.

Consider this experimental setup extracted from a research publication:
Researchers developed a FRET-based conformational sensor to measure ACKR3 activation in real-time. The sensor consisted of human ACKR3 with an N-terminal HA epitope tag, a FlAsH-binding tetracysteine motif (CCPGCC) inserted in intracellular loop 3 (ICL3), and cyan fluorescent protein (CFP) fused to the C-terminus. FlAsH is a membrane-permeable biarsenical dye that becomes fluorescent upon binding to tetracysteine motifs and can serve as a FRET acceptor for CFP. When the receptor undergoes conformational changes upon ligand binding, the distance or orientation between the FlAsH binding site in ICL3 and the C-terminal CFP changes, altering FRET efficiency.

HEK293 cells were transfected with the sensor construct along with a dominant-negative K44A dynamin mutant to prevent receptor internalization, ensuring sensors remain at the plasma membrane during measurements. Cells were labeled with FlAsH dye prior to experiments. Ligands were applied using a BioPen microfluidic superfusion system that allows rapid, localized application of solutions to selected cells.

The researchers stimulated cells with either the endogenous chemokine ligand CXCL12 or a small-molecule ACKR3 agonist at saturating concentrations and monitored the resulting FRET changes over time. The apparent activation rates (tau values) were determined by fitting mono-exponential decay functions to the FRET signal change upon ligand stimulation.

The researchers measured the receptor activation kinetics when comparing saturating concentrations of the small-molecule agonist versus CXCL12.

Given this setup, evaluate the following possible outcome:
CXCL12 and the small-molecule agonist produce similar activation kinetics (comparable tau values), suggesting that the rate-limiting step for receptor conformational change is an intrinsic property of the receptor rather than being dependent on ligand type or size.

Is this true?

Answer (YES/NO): NO